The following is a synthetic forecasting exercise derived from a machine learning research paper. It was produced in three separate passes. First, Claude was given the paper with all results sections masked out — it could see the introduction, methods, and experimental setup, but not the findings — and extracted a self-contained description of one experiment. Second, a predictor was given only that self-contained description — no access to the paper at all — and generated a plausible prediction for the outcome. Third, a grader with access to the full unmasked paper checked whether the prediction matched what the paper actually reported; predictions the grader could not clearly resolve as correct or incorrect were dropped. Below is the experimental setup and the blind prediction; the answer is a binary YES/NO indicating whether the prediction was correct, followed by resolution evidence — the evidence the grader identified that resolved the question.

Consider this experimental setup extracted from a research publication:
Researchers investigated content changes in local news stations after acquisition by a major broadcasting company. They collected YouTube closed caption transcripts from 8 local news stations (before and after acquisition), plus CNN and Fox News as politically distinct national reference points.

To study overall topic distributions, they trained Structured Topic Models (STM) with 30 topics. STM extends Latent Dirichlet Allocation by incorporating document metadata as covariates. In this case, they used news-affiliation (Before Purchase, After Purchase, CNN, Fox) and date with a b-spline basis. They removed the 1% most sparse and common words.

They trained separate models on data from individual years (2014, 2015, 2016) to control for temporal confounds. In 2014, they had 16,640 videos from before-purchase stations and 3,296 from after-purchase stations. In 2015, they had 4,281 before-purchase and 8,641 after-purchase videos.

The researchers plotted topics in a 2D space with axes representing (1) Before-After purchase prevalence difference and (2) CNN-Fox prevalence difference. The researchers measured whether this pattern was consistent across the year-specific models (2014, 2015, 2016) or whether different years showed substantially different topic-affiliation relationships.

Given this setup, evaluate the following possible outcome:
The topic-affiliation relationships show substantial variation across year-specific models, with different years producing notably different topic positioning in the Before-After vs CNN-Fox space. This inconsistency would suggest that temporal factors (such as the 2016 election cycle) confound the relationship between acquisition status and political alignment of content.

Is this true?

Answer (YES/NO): NO